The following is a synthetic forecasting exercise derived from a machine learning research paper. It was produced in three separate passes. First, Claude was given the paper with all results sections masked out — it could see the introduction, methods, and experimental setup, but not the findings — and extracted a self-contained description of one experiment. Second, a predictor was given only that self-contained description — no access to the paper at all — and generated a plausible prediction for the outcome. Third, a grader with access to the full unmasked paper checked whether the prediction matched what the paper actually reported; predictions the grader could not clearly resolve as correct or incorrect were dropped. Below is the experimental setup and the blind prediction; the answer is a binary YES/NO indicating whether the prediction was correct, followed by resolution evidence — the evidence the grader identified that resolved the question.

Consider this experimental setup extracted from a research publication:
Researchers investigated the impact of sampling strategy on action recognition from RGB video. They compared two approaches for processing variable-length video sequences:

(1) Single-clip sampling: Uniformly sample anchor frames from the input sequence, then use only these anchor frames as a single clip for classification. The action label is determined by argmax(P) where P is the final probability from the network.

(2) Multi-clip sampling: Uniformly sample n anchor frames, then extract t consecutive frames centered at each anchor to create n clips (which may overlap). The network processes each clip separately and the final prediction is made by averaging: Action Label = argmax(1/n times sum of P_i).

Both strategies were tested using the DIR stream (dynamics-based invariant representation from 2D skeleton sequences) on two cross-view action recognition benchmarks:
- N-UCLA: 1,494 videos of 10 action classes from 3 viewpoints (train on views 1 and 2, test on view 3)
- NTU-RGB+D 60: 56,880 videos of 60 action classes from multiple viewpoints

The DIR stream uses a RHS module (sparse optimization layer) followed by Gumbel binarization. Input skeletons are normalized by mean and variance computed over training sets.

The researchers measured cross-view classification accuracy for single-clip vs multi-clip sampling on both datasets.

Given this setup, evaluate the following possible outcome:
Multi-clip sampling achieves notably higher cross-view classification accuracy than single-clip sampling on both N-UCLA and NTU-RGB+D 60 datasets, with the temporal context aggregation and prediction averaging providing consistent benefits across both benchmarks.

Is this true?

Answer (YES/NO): YES